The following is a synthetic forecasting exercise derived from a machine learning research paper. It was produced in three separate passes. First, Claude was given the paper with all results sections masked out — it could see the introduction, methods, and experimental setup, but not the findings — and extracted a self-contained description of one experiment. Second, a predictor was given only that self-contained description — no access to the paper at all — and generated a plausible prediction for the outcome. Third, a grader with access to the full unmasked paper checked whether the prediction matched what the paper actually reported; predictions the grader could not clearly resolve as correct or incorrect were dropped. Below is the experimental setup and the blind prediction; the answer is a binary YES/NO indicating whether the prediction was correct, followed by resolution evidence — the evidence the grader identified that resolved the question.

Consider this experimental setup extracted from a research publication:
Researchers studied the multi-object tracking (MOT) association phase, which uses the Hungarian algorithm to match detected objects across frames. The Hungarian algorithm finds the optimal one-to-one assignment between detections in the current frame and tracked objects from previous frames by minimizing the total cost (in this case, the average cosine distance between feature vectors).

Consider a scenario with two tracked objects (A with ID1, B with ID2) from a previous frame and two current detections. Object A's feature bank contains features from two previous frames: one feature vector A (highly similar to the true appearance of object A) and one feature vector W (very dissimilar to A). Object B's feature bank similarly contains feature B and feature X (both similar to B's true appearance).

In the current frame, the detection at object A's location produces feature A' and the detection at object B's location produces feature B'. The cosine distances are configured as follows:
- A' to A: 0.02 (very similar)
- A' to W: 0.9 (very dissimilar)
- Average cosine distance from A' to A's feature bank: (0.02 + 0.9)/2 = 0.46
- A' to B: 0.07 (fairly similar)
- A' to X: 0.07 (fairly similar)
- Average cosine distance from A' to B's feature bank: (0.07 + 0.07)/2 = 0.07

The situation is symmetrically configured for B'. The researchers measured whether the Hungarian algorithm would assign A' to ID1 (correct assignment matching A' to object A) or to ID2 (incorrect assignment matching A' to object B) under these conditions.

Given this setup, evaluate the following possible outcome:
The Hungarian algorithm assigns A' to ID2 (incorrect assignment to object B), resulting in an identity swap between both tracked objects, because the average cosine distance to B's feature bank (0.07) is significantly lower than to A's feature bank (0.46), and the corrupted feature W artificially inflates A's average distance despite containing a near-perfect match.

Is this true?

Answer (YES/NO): YES